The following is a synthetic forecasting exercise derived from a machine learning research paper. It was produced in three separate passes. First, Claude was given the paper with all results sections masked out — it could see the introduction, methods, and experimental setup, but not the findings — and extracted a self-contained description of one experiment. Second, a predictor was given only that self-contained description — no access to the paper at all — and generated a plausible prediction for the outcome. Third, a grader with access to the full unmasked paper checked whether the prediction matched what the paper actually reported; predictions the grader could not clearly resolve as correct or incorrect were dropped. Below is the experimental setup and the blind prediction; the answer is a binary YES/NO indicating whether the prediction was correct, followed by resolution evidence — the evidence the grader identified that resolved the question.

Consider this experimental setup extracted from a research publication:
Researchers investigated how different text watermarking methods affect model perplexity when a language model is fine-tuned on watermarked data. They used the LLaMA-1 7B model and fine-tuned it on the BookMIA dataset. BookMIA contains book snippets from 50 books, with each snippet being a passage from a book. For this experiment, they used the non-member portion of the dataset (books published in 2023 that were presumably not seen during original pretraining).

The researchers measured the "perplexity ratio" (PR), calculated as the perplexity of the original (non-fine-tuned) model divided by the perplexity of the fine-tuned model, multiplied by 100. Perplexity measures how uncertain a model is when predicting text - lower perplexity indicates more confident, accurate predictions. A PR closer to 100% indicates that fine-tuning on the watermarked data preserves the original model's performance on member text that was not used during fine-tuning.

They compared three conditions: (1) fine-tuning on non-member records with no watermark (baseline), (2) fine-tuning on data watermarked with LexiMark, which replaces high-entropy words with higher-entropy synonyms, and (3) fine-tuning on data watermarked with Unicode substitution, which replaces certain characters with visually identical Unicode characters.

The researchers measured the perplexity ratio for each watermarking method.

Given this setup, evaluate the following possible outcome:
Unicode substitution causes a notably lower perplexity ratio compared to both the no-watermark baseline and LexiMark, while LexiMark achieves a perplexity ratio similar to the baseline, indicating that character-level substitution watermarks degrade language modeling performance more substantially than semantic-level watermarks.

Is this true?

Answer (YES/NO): NO